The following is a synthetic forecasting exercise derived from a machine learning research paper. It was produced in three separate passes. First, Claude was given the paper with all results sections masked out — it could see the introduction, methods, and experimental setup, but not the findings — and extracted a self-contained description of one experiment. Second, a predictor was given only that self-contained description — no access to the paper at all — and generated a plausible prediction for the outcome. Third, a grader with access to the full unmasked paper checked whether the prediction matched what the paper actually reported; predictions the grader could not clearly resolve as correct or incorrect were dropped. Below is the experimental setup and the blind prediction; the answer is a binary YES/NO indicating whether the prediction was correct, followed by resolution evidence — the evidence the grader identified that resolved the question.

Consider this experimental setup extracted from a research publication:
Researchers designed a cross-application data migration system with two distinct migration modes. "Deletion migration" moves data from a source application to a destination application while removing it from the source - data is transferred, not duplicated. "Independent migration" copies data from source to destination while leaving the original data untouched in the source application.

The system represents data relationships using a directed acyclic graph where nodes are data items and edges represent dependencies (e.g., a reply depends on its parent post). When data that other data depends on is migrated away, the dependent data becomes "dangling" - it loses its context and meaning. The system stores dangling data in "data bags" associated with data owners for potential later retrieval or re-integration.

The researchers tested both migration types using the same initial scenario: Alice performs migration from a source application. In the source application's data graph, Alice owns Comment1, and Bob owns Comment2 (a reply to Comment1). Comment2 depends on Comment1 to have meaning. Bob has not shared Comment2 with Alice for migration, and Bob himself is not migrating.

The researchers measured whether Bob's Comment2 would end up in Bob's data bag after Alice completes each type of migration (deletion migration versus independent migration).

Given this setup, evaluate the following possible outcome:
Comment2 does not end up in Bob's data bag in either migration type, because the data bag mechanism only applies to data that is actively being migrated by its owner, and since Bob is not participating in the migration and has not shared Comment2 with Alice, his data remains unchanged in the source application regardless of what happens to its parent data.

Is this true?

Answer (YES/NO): NO